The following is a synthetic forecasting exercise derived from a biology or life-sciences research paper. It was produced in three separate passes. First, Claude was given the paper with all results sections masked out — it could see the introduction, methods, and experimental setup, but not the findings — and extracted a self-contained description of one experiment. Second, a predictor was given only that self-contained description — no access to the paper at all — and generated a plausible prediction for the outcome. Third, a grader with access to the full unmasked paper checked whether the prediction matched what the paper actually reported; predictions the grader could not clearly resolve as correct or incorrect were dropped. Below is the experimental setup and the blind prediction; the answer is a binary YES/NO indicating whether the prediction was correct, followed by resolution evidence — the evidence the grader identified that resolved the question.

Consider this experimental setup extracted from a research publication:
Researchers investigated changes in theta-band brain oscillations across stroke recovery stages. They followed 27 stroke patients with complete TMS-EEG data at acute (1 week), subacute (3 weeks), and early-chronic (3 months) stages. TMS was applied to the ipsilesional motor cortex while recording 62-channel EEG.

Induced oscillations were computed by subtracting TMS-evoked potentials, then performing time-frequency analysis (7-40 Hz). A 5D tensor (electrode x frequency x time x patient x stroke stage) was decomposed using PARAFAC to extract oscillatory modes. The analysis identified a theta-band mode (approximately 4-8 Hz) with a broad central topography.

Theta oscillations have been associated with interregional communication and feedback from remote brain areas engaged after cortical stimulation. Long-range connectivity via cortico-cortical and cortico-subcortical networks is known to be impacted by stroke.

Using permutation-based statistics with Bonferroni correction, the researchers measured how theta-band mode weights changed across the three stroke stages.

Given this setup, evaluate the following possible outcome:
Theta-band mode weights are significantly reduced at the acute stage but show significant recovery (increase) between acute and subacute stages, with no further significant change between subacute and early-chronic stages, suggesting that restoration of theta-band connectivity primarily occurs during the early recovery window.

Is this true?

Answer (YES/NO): NO